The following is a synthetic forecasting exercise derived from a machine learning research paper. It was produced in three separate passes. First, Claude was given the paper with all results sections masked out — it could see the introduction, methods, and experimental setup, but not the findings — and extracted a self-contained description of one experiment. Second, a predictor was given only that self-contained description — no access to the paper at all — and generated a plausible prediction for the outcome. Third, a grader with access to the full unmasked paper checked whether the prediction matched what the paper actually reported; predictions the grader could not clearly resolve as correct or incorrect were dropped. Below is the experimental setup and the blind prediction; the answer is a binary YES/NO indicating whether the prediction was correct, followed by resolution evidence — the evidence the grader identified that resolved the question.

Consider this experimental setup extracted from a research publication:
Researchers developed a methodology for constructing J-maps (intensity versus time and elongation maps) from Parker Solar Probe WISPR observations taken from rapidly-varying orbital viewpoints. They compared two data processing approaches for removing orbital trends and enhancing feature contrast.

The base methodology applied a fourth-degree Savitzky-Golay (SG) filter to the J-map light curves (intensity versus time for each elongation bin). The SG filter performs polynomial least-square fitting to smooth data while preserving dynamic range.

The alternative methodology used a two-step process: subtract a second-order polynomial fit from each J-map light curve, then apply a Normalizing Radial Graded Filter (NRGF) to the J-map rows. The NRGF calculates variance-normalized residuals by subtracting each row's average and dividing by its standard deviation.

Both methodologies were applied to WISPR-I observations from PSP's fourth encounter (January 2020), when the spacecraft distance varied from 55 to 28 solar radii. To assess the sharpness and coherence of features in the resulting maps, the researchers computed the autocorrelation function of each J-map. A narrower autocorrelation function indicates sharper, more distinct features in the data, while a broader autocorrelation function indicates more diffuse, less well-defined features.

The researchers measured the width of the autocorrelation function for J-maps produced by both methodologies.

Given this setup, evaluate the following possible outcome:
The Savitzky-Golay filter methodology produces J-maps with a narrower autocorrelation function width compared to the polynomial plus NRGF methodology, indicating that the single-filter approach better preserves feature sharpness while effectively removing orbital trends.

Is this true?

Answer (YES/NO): YES